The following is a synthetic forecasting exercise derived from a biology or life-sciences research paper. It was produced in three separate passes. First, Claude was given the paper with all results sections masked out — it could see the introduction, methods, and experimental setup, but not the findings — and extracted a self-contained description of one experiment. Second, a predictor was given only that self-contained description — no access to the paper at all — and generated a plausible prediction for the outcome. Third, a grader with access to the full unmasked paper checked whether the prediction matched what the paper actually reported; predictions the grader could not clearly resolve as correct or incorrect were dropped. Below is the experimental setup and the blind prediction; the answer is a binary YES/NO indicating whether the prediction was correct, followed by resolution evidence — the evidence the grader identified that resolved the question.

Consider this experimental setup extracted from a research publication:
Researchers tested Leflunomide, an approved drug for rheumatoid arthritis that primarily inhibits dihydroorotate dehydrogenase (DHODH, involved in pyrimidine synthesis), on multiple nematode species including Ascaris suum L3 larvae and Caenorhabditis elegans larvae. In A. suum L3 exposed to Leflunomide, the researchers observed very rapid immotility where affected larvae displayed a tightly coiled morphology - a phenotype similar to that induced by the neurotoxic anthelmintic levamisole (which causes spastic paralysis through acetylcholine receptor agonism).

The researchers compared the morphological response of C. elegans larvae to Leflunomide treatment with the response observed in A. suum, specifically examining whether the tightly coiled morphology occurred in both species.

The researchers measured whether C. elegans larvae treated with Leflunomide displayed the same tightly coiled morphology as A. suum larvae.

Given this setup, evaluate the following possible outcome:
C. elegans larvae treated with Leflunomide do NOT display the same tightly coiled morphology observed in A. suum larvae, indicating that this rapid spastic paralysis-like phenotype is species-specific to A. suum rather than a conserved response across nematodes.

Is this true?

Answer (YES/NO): YES